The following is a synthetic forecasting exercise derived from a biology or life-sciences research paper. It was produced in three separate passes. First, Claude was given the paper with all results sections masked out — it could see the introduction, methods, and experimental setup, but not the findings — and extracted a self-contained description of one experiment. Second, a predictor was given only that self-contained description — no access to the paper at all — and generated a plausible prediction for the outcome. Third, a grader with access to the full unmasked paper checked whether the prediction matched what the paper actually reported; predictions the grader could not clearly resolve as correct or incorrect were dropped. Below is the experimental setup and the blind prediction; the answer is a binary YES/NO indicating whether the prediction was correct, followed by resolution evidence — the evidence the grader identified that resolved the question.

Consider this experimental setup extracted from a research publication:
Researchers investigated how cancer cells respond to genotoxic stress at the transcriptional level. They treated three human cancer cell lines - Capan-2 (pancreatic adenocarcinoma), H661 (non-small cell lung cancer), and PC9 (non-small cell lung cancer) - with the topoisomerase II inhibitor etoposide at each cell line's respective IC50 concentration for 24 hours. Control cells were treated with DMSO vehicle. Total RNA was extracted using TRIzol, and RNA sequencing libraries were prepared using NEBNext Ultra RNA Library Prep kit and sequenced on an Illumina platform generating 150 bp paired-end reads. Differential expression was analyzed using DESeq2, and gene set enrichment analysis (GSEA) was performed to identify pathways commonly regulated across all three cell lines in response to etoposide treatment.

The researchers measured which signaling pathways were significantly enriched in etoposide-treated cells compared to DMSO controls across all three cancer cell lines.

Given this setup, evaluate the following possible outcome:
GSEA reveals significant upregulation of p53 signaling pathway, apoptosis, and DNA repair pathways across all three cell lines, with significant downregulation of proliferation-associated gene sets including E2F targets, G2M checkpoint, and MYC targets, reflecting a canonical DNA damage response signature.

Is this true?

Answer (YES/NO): NO